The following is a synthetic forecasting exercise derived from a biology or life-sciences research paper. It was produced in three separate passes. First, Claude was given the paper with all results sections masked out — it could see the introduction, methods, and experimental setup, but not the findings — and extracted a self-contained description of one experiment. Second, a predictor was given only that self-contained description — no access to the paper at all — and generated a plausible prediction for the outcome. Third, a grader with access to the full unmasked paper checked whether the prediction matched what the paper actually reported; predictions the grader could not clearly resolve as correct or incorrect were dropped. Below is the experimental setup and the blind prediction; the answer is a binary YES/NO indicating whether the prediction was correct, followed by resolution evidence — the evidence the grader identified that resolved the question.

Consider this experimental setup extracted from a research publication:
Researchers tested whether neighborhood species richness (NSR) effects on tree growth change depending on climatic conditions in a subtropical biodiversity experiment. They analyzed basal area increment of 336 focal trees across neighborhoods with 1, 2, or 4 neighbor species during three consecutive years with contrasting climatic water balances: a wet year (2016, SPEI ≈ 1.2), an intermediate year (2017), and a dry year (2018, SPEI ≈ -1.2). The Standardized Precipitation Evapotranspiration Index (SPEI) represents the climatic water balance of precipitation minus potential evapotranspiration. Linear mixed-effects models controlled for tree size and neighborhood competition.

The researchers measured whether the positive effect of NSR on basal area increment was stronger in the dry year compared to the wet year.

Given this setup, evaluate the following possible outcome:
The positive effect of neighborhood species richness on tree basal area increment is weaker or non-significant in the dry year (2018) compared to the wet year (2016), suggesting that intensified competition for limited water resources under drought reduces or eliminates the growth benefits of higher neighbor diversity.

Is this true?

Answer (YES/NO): NO